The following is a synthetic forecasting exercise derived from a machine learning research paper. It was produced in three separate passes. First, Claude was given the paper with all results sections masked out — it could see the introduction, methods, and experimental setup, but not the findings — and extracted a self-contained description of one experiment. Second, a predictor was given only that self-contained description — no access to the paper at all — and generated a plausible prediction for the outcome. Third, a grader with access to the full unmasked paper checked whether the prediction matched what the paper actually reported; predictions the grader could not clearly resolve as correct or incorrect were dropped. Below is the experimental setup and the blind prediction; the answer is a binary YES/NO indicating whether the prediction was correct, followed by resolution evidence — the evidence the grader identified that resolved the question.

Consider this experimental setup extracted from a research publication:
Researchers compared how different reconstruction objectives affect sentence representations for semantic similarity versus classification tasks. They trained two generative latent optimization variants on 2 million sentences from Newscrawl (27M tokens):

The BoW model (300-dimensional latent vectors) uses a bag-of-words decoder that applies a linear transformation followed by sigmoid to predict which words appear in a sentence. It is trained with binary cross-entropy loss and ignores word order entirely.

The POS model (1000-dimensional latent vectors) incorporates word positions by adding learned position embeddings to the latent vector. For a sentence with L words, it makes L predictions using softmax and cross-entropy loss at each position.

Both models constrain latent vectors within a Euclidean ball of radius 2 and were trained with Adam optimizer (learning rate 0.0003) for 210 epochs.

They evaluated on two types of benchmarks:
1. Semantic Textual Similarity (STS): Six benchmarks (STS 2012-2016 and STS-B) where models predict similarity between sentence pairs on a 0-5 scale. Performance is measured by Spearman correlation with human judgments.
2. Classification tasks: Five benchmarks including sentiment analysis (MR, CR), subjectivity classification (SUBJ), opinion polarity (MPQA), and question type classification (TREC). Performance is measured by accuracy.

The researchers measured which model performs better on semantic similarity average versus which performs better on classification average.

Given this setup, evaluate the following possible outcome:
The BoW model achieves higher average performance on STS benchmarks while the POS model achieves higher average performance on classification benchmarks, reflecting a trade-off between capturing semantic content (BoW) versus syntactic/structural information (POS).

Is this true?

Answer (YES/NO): YES